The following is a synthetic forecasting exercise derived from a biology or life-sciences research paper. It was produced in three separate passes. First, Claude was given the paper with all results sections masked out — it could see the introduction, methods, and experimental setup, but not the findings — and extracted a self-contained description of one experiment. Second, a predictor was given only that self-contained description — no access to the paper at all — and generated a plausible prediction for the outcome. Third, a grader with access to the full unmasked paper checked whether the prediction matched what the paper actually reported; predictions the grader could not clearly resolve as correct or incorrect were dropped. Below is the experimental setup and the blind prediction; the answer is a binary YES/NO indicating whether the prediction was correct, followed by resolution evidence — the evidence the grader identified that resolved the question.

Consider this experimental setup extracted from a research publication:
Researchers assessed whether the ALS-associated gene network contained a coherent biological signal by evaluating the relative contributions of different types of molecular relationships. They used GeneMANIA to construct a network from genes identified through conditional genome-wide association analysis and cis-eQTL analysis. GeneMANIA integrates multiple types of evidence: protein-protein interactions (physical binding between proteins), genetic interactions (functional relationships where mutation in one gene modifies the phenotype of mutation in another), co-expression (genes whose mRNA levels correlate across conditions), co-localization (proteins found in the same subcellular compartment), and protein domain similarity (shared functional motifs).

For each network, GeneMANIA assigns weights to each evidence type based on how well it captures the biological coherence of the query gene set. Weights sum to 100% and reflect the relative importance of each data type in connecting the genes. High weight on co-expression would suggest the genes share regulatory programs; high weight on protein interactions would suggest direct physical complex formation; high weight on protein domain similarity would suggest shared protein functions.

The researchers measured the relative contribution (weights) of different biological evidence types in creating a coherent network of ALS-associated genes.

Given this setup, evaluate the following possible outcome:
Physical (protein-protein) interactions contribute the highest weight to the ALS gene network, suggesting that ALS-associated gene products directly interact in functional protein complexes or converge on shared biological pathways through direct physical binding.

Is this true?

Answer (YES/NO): YES